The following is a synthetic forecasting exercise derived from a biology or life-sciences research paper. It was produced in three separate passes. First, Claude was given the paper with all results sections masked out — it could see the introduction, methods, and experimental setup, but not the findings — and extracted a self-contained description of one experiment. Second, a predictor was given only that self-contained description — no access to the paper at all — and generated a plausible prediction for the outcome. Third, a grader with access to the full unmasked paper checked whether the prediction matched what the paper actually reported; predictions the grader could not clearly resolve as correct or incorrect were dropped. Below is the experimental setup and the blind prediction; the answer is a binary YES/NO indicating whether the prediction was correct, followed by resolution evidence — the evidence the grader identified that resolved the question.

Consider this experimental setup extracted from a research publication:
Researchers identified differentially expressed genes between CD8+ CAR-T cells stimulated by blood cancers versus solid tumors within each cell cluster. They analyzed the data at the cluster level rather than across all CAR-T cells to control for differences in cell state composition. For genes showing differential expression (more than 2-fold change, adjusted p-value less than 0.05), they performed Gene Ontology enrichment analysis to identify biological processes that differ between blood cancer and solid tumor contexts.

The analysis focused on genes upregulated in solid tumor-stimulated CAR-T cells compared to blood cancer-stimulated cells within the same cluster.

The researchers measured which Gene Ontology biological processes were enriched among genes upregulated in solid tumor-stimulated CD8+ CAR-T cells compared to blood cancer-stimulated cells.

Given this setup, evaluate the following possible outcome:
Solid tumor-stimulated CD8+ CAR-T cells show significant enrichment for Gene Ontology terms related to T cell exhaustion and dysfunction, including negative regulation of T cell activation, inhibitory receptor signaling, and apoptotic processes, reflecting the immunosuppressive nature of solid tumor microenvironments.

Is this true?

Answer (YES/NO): NO